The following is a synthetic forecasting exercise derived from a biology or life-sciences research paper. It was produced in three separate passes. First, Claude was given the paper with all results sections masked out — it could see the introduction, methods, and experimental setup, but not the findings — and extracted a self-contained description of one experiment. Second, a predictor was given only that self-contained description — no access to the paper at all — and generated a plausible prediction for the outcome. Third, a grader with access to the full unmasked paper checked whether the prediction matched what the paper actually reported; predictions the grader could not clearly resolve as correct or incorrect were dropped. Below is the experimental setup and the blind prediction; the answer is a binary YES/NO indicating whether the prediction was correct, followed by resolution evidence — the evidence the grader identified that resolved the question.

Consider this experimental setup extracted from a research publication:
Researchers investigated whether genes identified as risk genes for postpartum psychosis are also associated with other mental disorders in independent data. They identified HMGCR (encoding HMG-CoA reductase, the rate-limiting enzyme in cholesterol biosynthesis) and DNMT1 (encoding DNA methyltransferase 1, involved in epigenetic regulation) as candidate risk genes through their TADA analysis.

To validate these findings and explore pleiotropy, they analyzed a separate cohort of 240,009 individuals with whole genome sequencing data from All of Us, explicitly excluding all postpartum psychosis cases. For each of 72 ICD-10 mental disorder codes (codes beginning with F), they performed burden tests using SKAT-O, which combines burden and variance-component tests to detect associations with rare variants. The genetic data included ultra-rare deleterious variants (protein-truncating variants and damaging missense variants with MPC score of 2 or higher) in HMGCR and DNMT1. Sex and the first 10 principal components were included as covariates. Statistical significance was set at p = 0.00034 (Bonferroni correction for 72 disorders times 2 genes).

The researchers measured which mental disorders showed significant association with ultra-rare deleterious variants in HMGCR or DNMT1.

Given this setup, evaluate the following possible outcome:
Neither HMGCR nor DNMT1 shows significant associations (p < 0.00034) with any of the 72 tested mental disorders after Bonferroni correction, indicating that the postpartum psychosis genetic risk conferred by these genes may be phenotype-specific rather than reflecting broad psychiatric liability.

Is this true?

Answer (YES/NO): NO